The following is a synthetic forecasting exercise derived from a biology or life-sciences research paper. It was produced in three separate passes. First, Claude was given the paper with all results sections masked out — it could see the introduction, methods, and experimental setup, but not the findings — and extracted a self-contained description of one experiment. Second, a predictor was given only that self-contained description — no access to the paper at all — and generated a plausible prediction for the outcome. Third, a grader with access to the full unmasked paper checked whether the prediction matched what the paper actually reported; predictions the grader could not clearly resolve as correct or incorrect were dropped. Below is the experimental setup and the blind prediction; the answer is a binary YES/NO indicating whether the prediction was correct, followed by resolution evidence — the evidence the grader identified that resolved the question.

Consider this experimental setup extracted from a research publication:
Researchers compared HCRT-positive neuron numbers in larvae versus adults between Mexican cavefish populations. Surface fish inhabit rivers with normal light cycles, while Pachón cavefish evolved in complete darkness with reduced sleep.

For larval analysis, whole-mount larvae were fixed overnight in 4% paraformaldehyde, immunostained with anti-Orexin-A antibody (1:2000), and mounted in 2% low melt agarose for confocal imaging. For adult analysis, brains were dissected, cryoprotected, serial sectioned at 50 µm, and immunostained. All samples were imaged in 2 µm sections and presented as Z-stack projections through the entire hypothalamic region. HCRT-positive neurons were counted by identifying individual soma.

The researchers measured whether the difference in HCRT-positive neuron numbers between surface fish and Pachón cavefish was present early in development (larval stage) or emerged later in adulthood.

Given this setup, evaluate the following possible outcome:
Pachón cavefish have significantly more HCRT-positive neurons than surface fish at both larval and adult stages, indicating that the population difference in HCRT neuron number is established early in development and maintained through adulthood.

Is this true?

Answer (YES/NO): YES